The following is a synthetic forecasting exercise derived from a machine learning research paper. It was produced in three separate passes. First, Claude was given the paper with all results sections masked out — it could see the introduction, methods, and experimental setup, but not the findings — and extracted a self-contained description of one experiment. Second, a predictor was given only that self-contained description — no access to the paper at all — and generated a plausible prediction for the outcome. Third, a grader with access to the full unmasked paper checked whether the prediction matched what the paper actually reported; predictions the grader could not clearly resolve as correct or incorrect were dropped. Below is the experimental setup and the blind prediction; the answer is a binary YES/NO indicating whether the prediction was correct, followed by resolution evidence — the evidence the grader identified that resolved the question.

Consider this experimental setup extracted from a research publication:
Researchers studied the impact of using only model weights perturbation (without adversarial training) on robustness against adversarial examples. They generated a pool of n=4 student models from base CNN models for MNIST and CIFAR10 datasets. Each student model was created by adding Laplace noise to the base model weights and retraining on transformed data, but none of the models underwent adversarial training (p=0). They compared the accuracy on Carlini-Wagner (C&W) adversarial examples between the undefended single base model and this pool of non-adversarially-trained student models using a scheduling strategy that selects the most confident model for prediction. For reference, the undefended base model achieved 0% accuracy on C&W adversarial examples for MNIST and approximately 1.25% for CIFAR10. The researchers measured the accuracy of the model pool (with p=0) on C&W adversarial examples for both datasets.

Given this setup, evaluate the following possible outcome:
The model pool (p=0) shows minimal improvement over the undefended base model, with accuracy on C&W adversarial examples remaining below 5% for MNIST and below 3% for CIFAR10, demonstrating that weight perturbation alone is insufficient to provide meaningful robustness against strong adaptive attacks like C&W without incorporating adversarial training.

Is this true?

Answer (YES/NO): NO